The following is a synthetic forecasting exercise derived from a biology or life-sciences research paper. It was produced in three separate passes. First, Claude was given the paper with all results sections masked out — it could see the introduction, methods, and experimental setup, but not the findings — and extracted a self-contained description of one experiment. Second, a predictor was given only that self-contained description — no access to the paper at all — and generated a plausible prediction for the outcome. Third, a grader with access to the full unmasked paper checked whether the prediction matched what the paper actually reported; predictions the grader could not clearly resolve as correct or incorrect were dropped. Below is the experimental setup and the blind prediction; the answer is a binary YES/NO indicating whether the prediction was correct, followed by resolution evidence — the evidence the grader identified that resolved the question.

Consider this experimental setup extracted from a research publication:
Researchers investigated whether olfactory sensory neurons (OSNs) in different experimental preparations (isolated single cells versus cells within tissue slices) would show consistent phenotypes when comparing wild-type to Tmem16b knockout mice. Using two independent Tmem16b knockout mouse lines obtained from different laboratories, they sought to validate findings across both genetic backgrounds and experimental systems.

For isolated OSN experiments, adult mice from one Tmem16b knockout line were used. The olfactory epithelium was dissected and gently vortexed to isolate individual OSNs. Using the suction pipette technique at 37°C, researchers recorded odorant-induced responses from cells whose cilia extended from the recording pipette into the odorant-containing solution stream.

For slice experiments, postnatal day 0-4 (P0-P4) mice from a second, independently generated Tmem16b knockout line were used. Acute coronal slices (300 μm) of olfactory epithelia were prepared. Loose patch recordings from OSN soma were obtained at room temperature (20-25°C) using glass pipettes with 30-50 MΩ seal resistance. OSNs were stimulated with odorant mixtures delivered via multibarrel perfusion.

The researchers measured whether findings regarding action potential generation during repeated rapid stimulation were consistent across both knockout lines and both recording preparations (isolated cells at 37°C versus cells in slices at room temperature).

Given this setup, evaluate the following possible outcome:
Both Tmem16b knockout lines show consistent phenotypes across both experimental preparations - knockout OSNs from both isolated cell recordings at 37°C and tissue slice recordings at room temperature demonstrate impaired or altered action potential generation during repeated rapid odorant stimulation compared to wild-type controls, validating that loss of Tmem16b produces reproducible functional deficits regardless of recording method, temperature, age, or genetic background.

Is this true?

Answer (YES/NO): NO